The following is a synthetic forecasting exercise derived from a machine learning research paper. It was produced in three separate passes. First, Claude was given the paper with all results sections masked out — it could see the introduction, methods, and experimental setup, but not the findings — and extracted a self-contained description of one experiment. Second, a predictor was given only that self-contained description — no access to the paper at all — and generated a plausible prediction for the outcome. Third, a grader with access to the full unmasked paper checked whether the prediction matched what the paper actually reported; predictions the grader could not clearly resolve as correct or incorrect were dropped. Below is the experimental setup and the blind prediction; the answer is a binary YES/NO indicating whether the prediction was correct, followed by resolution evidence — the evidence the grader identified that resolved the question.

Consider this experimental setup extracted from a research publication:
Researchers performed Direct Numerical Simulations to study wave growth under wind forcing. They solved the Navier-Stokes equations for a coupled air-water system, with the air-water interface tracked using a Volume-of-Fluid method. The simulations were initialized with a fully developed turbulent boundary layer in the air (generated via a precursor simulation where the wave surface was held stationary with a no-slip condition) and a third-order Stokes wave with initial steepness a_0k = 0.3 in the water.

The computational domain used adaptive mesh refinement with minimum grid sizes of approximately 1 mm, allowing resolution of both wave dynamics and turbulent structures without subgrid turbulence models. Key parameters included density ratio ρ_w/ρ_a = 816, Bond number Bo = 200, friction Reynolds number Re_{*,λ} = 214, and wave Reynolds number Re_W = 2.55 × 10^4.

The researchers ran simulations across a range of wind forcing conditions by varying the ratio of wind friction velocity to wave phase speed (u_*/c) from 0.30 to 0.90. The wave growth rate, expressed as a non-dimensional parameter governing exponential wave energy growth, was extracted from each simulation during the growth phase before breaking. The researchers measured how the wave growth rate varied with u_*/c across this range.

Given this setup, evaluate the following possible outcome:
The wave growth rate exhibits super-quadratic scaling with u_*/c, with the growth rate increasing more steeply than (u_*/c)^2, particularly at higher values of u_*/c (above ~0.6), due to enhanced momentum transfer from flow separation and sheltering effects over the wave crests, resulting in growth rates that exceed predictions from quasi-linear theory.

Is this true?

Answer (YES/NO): NO